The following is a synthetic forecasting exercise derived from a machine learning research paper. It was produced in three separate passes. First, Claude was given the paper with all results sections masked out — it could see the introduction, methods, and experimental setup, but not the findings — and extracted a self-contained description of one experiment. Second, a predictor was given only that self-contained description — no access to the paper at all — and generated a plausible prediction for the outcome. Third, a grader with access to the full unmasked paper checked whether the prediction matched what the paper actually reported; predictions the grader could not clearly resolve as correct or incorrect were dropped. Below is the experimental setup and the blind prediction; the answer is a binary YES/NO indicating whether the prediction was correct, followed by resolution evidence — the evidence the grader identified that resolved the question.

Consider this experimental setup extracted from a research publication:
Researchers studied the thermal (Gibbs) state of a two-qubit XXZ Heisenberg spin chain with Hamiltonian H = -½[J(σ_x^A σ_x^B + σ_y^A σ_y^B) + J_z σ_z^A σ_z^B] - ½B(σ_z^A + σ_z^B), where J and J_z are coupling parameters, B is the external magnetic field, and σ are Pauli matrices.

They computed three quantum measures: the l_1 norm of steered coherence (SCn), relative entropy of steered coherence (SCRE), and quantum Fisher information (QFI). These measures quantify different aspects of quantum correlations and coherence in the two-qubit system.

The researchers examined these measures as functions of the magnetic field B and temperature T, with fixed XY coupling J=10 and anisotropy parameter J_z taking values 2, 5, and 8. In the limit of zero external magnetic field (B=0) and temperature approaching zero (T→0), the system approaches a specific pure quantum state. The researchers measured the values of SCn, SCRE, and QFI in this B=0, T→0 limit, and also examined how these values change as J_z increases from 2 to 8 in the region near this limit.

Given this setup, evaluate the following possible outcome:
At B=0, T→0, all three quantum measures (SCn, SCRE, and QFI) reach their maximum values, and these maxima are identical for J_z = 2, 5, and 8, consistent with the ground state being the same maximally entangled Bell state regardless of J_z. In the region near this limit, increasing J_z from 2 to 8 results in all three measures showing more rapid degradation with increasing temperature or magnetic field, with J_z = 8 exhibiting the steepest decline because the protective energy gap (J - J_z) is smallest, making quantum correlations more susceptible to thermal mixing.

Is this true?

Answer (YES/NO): YES